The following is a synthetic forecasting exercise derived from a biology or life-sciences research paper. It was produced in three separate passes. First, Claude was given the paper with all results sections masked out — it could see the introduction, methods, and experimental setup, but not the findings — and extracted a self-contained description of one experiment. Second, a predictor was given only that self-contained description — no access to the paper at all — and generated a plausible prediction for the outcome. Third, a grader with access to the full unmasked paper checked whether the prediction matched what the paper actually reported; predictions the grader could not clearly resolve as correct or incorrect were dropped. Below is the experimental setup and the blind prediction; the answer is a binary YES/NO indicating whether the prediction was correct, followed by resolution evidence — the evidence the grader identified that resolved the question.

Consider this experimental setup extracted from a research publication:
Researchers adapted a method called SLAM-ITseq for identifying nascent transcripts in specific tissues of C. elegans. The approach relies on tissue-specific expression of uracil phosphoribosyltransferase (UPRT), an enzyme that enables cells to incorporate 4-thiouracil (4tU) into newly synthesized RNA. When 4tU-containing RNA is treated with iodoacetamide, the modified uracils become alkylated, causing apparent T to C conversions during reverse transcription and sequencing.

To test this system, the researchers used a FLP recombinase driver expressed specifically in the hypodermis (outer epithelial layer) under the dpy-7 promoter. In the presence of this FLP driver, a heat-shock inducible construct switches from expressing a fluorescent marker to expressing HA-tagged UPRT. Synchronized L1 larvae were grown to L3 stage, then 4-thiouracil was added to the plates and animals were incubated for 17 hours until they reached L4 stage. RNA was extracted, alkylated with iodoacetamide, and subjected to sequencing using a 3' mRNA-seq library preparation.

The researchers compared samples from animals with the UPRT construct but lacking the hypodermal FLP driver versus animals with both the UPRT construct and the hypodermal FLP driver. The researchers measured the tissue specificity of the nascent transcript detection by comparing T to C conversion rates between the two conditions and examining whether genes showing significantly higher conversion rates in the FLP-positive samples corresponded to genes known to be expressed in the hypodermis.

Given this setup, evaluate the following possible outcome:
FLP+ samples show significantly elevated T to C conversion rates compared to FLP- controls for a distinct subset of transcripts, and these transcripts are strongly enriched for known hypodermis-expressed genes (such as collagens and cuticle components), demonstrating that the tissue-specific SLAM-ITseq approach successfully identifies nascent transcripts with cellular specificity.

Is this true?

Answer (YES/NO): YES